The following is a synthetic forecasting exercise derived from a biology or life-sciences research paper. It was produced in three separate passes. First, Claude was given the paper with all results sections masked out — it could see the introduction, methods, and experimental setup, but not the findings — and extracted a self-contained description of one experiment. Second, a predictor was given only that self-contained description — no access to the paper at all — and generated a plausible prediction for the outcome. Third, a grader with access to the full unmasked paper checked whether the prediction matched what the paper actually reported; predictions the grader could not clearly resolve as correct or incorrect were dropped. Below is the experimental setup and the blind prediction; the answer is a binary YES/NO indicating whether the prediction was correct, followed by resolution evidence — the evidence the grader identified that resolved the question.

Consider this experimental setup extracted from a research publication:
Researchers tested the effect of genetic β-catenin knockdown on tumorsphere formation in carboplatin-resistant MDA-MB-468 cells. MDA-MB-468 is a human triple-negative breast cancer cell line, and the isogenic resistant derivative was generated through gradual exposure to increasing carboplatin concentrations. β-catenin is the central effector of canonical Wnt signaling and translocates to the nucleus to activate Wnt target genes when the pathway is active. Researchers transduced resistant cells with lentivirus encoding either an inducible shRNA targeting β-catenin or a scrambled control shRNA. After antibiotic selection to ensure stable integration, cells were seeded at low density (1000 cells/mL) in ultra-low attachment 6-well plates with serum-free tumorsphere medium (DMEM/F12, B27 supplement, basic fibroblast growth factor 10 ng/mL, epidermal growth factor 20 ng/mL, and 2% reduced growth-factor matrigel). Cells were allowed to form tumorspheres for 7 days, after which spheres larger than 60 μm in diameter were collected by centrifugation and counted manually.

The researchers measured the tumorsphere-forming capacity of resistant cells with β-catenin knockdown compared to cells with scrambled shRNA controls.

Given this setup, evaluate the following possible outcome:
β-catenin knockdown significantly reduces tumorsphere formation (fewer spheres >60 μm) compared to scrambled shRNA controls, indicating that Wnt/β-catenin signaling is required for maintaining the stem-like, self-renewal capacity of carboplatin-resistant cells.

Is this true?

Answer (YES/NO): YES